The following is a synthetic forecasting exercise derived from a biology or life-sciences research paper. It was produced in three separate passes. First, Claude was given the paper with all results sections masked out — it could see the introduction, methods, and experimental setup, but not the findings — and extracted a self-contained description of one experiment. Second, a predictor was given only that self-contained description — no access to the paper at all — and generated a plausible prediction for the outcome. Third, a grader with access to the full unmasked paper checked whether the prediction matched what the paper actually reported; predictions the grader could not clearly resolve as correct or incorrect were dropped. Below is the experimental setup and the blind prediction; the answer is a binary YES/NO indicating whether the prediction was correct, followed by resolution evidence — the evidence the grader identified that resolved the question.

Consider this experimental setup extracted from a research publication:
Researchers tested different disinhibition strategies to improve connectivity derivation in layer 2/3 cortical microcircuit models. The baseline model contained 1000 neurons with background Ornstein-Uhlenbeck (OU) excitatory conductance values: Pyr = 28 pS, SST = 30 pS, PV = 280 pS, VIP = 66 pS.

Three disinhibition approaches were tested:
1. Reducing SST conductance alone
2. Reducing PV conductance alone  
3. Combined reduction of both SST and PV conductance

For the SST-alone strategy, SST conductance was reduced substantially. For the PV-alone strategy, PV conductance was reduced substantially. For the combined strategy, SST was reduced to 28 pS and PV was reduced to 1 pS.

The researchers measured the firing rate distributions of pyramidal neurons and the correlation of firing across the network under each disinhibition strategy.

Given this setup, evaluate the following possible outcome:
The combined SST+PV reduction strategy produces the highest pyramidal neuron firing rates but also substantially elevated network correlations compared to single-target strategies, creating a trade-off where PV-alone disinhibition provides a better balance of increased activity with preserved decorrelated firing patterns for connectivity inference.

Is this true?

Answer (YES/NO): NO